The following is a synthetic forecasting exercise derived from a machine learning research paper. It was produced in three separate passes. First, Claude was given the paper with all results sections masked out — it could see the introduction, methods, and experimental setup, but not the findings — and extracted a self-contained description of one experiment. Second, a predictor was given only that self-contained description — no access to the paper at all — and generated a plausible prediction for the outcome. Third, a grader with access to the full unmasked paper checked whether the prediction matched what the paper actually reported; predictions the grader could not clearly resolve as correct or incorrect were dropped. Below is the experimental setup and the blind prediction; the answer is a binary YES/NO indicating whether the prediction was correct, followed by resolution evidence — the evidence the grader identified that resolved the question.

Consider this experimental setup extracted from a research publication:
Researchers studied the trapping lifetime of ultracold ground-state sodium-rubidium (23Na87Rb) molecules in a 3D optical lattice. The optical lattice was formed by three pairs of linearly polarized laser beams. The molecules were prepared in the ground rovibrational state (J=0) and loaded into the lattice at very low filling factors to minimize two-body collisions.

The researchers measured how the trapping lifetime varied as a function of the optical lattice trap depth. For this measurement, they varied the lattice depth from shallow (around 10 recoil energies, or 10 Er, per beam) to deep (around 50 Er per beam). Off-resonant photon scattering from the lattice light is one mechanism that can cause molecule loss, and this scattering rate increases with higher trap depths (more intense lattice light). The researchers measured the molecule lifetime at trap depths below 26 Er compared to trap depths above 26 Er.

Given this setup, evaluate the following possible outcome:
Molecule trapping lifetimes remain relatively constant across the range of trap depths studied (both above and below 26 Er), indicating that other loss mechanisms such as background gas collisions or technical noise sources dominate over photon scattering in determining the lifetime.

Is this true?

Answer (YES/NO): NO